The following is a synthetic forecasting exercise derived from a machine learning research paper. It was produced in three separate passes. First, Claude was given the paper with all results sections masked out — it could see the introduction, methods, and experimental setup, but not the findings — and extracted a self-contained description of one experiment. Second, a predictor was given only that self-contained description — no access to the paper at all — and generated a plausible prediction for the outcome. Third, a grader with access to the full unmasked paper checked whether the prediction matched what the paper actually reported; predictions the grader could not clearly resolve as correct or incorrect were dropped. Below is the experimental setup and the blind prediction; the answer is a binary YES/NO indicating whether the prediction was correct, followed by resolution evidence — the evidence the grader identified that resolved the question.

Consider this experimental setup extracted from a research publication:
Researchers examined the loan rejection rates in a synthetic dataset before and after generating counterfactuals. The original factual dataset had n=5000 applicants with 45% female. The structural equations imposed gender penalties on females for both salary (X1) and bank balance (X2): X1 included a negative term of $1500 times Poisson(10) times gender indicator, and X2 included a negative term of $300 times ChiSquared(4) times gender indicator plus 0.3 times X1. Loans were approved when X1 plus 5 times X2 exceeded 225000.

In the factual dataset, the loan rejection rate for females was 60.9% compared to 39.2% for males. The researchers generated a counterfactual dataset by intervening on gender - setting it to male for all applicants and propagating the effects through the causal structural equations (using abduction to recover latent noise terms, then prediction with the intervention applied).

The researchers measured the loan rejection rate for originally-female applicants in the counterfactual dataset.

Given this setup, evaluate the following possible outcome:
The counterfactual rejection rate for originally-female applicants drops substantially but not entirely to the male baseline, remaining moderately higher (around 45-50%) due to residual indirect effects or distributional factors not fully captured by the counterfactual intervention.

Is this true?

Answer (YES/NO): NO